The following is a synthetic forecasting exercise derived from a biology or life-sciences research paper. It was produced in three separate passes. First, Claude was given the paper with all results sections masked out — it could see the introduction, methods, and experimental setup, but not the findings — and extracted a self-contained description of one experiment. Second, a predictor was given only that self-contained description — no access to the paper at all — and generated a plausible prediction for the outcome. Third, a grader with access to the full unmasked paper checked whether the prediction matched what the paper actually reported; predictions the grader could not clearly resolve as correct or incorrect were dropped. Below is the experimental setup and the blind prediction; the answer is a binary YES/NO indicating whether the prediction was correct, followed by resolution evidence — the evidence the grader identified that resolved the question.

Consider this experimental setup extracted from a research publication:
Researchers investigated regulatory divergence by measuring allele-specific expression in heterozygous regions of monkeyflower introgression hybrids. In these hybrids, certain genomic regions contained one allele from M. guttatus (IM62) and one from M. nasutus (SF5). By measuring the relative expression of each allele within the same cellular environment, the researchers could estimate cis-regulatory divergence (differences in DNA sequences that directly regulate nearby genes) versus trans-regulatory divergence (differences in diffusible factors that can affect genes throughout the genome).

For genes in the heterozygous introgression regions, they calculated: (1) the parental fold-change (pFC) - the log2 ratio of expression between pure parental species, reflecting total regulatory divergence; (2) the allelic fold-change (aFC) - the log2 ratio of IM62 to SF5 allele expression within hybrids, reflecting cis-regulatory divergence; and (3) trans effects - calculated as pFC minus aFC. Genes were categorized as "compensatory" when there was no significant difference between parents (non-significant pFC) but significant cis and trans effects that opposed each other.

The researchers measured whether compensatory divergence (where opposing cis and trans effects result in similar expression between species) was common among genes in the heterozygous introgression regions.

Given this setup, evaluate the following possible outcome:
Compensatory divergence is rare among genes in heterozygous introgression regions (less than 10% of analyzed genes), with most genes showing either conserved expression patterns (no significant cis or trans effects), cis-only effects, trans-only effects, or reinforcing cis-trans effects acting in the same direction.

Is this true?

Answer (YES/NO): YES